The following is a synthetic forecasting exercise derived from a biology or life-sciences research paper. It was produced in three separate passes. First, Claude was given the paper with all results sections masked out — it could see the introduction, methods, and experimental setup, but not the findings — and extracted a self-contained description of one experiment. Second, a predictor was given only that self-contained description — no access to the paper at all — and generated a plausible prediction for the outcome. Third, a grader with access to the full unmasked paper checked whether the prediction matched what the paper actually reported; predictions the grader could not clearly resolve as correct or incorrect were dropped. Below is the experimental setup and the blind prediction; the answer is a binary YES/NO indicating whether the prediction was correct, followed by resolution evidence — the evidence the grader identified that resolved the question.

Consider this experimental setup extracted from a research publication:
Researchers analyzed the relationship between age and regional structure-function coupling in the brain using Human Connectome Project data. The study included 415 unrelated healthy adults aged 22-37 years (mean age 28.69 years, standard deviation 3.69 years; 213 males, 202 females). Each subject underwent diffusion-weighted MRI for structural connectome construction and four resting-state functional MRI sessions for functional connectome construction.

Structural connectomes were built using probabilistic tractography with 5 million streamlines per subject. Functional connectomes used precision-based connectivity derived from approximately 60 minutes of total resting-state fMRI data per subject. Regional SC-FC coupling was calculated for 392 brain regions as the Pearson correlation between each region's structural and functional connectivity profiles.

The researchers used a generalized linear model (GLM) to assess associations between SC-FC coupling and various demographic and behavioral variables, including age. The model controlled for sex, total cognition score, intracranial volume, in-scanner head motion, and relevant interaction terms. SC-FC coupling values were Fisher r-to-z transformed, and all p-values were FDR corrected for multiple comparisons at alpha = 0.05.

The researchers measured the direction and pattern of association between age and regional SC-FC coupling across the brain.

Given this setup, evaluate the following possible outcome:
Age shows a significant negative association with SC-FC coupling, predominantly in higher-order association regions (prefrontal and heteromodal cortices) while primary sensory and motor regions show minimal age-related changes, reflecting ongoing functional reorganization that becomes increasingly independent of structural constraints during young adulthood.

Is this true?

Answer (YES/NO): NO